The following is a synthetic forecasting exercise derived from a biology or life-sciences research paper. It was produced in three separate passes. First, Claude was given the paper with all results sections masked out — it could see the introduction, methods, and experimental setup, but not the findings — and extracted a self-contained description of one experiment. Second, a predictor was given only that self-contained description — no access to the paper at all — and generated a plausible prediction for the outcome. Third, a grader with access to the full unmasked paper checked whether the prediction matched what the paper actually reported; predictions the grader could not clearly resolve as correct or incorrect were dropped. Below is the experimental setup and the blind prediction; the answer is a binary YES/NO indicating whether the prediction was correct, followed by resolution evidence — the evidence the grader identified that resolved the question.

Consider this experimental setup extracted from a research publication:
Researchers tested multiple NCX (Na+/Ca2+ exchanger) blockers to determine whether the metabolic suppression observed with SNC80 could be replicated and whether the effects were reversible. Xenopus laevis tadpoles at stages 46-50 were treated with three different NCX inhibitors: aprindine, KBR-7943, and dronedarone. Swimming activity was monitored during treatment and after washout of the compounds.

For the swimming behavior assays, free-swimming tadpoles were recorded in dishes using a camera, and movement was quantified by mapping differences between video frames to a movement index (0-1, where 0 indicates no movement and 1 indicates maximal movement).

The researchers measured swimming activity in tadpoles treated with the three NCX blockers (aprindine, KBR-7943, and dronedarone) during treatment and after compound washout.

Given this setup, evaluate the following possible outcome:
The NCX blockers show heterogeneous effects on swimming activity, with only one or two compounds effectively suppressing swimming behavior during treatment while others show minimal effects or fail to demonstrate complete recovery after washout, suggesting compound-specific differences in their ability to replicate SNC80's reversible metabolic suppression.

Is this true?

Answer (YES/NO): NO